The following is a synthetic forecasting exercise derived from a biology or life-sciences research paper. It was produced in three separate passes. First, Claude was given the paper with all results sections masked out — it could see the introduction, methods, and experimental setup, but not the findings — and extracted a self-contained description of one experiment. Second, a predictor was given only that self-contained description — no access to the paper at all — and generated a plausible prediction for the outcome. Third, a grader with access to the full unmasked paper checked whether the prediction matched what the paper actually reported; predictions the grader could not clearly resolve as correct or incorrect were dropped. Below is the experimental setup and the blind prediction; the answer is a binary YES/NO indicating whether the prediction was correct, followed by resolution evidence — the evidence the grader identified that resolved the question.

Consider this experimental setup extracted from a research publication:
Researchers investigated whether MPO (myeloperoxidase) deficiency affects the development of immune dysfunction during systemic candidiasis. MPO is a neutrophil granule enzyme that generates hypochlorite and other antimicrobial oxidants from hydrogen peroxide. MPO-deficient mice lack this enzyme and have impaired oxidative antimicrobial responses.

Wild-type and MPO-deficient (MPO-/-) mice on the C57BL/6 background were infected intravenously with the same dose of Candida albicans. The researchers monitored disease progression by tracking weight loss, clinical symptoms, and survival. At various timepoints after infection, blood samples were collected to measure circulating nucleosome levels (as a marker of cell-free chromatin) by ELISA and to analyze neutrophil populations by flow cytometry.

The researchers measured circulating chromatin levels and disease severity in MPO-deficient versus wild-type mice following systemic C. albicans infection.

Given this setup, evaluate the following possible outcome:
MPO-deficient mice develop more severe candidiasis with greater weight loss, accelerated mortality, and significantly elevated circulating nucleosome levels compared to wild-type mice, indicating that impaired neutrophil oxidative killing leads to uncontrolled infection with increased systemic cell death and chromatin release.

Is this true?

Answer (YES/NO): YES